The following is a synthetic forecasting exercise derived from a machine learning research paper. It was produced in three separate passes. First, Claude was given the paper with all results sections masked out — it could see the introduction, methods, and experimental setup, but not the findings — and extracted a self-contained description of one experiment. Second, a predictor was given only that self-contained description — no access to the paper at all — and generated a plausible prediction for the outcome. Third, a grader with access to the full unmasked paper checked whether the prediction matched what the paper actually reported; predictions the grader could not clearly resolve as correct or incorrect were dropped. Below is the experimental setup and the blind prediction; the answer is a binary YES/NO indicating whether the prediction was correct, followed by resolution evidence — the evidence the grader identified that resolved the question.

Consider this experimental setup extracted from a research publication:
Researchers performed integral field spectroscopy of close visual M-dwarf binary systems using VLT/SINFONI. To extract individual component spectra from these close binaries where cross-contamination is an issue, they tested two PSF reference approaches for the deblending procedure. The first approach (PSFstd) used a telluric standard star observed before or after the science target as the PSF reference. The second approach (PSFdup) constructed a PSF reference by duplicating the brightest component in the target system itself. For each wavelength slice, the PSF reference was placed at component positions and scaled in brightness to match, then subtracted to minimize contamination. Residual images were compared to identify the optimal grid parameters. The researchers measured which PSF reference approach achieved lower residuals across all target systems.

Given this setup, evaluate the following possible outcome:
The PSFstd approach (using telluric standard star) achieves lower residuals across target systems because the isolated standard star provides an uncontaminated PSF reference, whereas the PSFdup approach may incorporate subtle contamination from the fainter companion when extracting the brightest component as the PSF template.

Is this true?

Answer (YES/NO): NO